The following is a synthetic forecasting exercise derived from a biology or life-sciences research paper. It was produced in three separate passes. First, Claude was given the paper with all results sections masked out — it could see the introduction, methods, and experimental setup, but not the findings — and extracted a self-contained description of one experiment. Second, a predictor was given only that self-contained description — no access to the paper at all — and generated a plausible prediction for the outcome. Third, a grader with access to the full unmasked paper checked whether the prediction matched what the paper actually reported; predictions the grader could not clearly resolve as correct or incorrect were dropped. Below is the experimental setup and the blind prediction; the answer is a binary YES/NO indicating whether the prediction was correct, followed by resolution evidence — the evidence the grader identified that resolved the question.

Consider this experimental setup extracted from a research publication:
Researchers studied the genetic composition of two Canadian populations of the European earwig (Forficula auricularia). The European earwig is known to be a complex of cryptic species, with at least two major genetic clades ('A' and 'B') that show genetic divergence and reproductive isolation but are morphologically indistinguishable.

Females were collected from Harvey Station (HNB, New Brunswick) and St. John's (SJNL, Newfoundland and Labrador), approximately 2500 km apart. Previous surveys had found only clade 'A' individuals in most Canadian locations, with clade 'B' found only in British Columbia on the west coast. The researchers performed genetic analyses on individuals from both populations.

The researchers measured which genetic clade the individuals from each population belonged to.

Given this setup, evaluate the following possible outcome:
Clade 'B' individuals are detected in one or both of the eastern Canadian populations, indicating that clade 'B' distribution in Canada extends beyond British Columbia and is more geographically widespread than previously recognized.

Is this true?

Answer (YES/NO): YES